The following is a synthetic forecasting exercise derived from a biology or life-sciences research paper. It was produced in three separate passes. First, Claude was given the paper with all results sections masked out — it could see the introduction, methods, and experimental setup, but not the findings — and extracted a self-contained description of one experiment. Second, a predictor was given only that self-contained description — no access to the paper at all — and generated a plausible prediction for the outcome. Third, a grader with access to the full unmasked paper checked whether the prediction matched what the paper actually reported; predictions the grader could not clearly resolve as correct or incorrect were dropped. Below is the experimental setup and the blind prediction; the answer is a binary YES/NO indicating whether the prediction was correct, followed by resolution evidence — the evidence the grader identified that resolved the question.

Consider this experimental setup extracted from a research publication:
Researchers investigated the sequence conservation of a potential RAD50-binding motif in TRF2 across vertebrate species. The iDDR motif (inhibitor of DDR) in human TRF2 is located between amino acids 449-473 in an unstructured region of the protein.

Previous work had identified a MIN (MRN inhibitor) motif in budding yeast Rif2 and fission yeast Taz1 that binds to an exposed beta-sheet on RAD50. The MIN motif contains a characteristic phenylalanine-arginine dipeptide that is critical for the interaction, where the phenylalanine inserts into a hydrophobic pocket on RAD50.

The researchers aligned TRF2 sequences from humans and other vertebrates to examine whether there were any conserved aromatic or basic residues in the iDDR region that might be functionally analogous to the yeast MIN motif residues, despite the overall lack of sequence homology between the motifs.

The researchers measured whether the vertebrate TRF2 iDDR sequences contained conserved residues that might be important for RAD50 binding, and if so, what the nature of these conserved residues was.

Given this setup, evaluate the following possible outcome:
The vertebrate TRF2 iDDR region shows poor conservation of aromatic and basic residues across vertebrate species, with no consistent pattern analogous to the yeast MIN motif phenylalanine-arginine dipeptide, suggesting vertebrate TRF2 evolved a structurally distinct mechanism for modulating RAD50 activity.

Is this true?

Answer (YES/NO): NO